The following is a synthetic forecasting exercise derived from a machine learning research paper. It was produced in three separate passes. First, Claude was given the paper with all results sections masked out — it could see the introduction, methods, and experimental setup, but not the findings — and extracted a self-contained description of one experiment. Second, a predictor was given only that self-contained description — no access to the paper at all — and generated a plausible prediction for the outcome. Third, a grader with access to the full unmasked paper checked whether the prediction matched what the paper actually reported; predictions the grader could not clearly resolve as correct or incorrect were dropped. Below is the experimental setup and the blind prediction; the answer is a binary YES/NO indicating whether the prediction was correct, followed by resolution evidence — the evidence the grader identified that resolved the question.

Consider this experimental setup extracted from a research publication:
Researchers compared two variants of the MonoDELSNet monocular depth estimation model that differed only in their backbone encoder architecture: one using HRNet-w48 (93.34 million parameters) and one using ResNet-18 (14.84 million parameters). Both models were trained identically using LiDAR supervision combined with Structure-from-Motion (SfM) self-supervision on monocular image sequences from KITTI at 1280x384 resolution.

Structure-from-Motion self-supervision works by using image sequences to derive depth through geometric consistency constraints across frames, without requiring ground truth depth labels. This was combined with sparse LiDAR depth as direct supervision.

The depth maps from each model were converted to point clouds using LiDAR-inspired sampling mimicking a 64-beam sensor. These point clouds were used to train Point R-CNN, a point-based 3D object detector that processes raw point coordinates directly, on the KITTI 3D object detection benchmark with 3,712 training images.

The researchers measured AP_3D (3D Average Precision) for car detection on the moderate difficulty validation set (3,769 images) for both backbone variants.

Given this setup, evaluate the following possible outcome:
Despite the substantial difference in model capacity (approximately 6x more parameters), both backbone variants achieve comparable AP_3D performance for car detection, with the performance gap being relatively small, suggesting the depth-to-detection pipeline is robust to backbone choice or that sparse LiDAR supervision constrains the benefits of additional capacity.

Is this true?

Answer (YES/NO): NO